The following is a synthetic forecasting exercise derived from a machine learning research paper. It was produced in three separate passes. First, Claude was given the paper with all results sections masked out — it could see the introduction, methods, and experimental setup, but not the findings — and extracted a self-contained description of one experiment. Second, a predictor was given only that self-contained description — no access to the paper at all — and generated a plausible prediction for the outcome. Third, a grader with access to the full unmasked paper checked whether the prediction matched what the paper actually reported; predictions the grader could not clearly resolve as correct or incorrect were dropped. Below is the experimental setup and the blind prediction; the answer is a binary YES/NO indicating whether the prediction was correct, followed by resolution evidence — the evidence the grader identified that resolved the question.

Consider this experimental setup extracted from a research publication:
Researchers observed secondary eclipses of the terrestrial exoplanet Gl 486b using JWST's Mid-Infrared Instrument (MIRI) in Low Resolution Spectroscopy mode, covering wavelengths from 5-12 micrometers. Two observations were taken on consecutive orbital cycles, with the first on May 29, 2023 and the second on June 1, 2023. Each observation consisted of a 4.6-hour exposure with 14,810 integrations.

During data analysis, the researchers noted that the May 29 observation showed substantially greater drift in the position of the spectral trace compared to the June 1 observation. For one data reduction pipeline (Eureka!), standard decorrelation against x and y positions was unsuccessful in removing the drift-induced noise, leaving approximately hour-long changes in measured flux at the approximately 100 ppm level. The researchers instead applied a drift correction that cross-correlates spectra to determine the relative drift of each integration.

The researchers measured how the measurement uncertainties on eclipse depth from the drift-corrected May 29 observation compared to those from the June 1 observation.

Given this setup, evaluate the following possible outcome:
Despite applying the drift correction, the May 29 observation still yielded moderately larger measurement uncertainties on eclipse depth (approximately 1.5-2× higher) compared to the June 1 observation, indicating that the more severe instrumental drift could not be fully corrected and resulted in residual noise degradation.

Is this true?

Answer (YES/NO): NO